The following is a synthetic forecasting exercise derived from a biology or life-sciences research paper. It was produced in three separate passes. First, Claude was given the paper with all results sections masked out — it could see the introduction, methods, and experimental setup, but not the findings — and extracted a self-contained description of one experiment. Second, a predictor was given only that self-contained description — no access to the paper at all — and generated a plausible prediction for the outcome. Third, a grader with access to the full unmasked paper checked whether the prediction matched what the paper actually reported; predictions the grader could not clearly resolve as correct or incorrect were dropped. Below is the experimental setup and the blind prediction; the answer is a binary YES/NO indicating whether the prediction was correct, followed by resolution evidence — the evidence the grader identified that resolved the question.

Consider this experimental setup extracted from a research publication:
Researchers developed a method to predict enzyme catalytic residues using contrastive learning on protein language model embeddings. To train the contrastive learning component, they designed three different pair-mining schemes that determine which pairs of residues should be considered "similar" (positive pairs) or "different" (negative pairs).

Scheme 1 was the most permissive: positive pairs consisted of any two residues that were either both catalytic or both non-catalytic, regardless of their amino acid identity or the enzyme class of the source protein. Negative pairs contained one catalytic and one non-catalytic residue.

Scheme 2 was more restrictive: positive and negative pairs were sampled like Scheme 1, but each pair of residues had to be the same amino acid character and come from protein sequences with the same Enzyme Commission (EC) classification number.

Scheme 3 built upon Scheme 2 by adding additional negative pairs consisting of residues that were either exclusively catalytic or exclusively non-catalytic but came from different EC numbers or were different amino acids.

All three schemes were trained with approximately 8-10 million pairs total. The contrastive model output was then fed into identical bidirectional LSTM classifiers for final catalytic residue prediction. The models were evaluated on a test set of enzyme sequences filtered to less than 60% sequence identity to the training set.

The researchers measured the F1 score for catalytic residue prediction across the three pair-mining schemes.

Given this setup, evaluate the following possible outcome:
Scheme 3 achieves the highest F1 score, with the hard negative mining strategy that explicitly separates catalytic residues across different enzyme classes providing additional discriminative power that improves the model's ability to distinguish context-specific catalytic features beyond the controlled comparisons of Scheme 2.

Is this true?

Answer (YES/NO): YES